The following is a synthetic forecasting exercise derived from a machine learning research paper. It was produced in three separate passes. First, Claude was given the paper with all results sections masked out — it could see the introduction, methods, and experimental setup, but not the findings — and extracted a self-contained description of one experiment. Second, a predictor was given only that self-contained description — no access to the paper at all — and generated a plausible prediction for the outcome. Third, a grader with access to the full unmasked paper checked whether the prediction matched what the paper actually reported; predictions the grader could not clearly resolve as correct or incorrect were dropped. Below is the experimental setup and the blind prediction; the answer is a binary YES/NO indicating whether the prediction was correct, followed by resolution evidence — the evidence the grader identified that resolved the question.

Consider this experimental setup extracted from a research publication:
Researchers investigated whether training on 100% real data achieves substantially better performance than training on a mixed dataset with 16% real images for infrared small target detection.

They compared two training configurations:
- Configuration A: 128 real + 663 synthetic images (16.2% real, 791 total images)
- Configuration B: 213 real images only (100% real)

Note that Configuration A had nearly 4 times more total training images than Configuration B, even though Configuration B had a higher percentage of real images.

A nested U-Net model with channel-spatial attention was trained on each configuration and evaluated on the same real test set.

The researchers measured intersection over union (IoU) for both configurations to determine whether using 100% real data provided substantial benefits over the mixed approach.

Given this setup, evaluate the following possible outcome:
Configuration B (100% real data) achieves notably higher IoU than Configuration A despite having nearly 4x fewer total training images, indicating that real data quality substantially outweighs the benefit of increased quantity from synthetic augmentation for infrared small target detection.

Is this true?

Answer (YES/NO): NO